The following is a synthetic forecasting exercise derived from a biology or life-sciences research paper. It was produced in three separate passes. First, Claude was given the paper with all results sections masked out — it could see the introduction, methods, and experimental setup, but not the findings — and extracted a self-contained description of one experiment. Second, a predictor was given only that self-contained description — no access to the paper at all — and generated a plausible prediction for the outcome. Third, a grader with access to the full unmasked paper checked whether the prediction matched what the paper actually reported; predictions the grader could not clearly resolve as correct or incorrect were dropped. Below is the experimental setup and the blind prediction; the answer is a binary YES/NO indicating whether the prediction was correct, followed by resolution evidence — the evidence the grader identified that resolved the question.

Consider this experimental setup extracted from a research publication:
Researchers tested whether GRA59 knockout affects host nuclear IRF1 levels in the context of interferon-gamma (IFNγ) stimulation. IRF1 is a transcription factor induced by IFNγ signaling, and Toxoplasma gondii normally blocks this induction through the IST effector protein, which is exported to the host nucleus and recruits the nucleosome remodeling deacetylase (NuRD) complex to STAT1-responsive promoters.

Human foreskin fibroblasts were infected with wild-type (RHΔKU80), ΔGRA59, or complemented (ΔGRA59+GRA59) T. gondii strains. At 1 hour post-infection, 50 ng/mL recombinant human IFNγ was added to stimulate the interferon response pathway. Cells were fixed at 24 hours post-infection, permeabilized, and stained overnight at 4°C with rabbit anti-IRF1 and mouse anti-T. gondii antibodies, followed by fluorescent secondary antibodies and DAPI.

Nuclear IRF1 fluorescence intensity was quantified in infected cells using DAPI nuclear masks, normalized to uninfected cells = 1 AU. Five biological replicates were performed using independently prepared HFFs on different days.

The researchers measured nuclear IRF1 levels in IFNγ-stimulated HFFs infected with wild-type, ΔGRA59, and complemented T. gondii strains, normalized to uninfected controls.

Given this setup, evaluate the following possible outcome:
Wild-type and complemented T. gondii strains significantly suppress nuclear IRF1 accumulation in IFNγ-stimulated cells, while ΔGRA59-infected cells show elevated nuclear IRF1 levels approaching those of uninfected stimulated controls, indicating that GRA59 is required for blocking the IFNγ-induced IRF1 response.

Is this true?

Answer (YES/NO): NO